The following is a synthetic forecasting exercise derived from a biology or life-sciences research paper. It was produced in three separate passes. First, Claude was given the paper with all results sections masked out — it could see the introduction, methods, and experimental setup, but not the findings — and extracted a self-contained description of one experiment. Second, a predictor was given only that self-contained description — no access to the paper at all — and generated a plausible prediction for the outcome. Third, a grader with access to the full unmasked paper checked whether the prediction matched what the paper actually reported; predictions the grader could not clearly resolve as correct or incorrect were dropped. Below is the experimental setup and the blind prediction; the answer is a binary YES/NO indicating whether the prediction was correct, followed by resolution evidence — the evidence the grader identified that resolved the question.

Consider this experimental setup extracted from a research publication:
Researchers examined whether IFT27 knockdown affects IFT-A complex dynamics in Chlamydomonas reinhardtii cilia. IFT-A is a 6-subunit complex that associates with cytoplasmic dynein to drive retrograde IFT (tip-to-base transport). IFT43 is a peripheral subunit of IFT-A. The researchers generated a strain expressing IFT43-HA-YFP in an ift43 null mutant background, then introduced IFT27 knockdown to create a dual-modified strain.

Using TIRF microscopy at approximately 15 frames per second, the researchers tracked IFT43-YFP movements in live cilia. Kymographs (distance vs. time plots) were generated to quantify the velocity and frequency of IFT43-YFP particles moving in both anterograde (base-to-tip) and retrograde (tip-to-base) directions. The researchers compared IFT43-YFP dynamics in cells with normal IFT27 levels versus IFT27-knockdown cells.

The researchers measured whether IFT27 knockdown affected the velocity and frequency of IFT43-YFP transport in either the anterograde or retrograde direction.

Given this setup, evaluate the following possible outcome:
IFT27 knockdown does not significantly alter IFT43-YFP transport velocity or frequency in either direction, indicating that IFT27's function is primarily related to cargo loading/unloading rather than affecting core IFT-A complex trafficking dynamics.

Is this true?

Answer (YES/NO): YES